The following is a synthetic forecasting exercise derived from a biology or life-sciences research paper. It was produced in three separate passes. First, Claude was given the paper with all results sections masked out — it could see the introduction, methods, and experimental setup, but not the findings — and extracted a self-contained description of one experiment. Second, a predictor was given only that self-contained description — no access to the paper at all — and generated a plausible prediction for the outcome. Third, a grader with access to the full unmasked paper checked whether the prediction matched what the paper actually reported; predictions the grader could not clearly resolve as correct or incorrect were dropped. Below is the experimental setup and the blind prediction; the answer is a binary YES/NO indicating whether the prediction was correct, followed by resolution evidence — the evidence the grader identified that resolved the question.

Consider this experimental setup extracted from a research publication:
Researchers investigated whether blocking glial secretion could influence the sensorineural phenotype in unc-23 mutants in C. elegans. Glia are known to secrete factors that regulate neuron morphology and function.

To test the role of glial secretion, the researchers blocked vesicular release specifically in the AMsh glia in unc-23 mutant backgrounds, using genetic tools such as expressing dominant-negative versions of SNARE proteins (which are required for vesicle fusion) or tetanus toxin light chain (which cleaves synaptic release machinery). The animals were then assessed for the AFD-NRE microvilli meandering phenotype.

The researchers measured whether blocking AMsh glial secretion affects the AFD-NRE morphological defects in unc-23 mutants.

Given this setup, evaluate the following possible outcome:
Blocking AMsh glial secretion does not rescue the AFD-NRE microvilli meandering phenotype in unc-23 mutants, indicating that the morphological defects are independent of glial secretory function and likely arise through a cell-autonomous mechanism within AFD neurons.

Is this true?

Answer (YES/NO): NO